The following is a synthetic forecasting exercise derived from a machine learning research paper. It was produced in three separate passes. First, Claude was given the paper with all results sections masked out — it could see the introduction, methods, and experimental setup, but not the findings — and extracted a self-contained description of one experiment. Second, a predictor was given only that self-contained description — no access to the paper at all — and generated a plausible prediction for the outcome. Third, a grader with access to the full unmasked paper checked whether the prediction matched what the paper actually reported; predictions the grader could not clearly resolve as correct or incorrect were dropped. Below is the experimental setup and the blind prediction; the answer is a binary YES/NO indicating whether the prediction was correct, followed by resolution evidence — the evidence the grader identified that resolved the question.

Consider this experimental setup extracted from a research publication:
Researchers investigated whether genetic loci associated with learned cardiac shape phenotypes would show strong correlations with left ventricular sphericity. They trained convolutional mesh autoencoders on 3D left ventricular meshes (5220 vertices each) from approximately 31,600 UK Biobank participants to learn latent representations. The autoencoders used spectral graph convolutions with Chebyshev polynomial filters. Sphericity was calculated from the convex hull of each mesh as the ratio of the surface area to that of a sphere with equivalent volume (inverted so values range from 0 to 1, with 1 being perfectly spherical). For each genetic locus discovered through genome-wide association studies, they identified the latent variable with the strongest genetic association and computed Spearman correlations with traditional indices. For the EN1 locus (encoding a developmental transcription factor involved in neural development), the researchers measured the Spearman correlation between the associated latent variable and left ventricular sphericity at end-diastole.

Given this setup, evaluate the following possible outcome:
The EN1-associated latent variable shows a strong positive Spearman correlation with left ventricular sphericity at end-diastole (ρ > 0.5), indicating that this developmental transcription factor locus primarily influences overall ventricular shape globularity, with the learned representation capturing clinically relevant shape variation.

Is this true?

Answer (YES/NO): NO